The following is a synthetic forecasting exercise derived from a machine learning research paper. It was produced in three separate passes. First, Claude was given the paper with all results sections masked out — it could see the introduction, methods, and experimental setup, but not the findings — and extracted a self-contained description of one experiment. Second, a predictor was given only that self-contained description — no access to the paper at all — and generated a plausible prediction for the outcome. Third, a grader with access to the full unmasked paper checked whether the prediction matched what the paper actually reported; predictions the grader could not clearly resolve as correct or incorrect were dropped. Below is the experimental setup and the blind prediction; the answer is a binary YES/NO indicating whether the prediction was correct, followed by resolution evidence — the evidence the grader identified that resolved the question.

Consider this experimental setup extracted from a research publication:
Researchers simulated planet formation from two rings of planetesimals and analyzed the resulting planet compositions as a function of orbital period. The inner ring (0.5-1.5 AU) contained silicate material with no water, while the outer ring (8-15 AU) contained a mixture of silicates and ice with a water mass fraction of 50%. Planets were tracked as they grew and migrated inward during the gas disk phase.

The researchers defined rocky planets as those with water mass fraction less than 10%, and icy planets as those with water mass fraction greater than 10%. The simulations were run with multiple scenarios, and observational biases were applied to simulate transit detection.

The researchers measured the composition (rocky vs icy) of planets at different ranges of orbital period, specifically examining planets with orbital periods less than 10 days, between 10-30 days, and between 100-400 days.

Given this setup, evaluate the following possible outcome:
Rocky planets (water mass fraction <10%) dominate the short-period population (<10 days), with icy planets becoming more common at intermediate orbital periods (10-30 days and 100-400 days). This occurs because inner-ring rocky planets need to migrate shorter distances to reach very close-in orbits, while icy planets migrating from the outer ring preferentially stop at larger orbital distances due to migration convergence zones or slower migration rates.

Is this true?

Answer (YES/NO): YES